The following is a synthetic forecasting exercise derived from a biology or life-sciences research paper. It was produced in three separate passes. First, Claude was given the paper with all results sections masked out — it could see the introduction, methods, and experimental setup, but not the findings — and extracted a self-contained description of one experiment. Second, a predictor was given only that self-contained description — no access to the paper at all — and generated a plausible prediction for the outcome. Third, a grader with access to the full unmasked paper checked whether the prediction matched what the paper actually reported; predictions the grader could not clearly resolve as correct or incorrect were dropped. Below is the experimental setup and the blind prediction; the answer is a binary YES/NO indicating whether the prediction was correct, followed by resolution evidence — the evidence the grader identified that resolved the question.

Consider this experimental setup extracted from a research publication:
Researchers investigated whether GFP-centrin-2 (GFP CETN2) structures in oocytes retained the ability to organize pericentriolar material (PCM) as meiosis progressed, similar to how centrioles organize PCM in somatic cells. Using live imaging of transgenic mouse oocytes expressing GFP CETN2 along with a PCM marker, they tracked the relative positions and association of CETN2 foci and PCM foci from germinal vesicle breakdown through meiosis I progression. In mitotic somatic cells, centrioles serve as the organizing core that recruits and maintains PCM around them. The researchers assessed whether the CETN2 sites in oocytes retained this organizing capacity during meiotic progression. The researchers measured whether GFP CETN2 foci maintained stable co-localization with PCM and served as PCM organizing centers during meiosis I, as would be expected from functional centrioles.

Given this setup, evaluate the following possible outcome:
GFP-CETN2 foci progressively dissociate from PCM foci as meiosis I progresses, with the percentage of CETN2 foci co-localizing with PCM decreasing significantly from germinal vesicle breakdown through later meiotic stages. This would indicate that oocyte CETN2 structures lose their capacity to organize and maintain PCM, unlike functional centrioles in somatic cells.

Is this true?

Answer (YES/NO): YES